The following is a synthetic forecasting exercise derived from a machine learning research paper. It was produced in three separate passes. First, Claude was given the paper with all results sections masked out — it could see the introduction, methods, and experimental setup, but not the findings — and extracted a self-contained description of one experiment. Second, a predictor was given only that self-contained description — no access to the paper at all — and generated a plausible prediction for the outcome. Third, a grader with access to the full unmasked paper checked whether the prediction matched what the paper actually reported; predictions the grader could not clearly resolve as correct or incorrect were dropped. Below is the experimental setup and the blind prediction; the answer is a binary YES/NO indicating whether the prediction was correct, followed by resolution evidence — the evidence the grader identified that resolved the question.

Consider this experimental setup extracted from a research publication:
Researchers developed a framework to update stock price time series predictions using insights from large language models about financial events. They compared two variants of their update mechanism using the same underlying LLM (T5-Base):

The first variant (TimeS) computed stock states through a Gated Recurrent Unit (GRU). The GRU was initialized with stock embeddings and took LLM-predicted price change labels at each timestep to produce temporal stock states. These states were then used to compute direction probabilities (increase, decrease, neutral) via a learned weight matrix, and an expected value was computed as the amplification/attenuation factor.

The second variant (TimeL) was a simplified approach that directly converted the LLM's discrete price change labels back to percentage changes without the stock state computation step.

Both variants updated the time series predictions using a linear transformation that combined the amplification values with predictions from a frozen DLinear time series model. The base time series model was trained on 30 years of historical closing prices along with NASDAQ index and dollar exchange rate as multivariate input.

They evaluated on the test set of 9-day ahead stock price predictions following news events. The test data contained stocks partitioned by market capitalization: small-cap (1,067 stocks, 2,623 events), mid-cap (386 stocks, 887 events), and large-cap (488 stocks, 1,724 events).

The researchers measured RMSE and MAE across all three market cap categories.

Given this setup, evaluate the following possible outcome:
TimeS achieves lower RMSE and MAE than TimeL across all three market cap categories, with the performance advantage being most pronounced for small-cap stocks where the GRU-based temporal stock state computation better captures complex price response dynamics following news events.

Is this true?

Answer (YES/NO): NO